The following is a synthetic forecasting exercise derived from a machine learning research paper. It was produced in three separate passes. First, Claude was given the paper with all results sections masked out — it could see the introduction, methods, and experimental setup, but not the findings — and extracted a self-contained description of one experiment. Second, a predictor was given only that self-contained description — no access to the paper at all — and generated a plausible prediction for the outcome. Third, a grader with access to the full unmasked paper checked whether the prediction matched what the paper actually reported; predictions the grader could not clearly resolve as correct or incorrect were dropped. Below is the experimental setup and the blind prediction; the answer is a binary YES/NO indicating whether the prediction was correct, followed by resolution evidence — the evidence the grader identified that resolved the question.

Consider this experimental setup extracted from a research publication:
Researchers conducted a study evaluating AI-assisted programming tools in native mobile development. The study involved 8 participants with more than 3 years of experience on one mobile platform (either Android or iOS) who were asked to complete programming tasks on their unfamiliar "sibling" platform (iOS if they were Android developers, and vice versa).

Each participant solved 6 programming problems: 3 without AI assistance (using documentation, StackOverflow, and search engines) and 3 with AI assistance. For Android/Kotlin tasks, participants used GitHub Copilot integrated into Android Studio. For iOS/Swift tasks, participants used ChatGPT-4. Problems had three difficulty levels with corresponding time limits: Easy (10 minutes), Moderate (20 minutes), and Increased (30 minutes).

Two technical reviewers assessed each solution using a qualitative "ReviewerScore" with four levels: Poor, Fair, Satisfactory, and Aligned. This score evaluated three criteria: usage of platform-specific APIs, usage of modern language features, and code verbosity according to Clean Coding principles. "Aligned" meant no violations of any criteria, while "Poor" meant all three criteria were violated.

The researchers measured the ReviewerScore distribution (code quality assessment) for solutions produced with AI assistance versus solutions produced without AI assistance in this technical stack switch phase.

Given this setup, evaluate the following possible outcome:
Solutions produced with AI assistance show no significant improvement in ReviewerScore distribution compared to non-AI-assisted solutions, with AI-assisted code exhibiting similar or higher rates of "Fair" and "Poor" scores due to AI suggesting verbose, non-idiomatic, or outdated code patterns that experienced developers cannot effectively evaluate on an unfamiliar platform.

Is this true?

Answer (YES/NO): NO